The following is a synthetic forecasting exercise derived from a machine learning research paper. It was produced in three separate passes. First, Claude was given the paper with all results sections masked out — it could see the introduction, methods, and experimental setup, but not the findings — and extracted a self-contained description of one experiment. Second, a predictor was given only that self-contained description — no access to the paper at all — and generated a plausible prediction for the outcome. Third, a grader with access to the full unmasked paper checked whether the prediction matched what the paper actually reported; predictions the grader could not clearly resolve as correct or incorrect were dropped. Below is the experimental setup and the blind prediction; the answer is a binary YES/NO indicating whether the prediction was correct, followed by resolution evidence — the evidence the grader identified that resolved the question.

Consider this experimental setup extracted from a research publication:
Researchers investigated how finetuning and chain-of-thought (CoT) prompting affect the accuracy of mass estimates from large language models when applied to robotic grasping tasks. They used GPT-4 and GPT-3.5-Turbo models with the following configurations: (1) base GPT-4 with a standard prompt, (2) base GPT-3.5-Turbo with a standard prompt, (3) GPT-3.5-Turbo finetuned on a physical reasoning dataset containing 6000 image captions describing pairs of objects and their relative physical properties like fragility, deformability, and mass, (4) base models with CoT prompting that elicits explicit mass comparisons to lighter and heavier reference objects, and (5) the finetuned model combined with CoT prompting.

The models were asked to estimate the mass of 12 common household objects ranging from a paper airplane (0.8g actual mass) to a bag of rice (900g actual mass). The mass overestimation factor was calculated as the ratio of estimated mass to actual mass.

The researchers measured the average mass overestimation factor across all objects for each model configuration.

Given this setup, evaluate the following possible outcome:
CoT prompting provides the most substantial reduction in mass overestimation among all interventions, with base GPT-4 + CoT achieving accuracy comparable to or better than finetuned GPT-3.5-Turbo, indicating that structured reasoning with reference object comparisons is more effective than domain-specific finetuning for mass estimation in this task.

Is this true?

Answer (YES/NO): NO